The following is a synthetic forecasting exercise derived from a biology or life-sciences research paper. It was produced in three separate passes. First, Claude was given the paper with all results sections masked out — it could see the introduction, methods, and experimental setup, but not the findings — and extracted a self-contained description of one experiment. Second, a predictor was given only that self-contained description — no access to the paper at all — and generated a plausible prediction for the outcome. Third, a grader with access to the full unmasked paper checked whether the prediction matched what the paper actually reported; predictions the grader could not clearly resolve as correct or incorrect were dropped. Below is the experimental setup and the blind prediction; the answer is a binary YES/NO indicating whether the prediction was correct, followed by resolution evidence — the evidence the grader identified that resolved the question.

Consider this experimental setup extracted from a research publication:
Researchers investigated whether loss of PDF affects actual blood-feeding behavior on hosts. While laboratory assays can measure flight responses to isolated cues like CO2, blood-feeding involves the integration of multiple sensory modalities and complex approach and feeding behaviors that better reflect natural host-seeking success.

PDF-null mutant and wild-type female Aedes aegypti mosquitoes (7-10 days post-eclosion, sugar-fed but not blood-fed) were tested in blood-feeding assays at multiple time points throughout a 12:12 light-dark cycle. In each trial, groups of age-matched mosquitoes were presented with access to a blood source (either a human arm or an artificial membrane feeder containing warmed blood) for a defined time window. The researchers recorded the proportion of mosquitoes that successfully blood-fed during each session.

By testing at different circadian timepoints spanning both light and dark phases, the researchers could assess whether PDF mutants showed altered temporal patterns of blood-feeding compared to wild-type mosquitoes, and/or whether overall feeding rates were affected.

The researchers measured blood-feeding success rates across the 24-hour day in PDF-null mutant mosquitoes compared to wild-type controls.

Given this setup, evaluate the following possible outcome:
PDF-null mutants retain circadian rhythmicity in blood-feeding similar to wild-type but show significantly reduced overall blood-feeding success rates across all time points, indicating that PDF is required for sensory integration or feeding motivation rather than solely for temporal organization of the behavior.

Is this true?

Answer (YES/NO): NO